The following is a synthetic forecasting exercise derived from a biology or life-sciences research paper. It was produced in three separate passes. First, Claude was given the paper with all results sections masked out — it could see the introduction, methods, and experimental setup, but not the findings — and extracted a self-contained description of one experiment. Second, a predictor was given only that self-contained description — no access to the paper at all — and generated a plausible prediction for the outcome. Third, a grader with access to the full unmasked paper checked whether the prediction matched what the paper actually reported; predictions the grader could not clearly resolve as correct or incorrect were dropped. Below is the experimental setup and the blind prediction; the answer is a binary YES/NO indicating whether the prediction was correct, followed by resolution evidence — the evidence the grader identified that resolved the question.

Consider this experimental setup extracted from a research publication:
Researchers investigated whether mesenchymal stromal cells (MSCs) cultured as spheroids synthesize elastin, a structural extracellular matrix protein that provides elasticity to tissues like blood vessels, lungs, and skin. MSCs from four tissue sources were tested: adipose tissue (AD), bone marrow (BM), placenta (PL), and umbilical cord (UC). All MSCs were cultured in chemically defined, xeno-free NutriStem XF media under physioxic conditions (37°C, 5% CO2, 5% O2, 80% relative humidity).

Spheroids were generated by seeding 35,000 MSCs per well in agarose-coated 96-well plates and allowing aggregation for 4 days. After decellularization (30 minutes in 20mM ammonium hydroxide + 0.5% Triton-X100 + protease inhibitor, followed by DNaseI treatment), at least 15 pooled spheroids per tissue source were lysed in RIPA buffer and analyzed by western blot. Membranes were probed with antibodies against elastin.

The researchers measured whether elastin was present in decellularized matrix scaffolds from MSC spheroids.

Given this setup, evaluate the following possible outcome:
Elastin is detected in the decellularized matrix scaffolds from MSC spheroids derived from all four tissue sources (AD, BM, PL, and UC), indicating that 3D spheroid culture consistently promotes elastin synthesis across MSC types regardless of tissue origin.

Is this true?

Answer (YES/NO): NO